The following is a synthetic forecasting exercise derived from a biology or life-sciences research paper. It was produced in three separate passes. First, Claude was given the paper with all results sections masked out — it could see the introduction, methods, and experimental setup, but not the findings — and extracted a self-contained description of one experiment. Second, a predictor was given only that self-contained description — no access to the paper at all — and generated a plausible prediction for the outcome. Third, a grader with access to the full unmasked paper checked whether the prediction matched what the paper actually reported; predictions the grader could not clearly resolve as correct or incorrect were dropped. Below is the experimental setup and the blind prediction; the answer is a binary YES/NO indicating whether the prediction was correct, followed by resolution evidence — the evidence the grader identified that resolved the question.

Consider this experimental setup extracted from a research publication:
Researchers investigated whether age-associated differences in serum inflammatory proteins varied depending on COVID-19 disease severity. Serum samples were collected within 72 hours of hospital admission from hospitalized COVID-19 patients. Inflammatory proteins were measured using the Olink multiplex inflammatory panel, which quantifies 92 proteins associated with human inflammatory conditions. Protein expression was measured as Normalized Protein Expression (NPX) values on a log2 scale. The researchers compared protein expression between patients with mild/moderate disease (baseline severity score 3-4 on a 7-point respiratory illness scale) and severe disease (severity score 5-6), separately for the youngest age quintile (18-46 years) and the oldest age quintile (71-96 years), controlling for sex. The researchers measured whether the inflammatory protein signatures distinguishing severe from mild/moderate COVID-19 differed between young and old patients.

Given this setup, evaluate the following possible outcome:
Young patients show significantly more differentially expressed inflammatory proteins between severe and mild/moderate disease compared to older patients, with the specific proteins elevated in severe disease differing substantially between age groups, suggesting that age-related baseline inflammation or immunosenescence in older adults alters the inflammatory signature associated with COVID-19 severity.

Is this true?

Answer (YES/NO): NO